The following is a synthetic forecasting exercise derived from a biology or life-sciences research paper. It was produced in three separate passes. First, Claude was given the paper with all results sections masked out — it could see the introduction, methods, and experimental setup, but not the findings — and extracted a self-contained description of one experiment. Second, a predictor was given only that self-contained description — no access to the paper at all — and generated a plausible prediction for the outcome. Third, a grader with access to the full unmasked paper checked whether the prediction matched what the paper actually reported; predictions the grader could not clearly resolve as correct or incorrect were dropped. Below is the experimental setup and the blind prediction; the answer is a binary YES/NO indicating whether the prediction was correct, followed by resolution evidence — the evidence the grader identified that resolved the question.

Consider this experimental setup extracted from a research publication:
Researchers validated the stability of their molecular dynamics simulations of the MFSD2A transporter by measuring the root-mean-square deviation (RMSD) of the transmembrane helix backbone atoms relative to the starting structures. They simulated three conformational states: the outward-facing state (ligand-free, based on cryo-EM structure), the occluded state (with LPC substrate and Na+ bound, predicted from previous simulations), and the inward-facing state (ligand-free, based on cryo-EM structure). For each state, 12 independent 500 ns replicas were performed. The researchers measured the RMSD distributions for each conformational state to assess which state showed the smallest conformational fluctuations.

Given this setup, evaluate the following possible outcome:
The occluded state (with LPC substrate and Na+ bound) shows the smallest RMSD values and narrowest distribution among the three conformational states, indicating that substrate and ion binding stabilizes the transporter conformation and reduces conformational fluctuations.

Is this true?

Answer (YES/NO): YES